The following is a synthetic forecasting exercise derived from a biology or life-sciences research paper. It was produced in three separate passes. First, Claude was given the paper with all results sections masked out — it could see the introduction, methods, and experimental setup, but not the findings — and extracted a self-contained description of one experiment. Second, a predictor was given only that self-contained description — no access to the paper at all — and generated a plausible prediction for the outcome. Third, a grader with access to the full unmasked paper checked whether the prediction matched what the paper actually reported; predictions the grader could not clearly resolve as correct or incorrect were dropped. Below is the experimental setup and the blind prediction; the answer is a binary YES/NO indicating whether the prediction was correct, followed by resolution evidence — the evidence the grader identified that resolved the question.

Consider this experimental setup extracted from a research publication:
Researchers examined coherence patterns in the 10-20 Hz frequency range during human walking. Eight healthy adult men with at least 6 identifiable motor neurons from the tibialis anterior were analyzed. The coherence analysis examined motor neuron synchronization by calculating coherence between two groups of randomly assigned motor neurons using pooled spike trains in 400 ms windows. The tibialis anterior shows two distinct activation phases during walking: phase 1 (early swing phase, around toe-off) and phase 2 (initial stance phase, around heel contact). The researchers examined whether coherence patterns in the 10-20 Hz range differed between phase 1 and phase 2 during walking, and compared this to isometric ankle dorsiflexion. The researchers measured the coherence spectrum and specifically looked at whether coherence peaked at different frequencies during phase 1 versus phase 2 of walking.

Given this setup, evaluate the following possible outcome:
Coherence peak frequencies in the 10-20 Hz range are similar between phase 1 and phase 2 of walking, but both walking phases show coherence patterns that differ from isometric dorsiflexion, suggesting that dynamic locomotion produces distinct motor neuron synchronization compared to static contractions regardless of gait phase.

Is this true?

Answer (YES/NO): NO